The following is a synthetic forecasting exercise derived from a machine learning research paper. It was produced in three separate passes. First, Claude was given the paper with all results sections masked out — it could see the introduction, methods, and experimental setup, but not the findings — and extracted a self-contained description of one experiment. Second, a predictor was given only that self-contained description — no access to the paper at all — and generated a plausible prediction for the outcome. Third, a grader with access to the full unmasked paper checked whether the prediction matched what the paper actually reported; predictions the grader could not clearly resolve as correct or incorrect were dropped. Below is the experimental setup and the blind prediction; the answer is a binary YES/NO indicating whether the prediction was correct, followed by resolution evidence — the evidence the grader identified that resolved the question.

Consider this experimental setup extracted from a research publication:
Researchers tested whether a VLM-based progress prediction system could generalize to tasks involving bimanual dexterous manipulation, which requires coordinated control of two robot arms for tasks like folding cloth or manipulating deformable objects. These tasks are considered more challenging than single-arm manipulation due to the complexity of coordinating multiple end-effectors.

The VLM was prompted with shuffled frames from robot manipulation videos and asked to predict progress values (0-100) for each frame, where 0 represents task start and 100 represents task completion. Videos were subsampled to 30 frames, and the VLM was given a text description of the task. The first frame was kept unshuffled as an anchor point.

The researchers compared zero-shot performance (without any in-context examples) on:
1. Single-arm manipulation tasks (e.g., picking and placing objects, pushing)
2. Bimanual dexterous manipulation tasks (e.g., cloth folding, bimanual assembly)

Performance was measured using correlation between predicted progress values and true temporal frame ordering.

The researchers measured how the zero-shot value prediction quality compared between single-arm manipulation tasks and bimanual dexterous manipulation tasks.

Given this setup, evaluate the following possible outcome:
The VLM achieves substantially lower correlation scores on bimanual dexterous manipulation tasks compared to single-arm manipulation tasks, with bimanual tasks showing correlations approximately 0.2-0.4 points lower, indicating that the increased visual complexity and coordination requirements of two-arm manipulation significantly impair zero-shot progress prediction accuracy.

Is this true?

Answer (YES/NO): YES